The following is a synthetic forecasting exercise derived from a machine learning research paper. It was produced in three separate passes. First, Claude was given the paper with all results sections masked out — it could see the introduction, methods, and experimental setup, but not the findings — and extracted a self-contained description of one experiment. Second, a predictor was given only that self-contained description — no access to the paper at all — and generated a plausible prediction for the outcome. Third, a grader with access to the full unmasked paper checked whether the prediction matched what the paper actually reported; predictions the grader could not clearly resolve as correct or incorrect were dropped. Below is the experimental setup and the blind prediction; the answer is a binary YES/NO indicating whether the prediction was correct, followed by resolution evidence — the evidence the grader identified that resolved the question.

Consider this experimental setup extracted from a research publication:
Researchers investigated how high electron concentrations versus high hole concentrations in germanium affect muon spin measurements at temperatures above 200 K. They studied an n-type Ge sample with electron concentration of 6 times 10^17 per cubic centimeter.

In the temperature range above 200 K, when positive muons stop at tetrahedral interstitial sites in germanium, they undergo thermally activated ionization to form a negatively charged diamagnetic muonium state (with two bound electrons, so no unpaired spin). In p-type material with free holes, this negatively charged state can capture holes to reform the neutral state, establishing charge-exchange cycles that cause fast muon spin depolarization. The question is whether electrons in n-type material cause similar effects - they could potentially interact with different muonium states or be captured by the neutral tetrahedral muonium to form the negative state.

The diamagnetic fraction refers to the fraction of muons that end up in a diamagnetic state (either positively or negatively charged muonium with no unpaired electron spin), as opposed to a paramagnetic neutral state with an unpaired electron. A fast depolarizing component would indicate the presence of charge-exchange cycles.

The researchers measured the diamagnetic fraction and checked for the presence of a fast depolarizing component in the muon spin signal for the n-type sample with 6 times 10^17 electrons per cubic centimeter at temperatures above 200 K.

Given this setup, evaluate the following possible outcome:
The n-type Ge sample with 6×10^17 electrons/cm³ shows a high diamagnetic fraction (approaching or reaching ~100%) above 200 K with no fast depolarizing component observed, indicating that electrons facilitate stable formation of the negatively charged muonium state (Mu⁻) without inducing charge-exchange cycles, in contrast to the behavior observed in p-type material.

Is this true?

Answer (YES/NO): YES